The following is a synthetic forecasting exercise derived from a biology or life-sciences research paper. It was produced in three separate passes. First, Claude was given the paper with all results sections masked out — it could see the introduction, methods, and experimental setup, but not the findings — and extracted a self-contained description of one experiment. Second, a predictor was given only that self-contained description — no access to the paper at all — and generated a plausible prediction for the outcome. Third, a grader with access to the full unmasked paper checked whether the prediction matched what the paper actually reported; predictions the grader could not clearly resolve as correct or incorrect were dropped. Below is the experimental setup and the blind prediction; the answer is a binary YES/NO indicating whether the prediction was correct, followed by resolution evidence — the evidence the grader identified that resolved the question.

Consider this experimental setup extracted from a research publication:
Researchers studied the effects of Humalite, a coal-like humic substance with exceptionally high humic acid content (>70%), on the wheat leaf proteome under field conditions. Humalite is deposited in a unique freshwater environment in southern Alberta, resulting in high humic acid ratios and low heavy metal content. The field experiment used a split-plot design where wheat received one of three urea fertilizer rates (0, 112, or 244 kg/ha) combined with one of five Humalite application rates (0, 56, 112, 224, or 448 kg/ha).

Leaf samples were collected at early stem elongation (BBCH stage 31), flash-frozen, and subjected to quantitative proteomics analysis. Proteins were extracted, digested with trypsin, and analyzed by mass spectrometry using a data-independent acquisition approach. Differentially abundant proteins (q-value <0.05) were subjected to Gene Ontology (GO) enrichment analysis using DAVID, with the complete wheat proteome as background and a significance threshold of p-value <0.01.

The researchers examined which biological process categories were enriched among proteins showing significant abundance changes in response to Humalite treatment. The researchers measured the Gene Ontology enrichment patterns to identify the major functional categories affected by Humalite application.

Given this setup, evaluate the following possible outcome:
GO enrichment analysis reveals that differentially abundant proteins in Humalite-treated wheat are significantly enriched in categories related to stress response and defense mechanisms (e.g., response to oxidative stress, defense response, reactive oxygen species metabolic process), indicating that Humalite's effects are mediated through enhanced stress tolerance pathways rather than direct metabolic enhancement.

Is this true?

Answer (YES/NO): NO